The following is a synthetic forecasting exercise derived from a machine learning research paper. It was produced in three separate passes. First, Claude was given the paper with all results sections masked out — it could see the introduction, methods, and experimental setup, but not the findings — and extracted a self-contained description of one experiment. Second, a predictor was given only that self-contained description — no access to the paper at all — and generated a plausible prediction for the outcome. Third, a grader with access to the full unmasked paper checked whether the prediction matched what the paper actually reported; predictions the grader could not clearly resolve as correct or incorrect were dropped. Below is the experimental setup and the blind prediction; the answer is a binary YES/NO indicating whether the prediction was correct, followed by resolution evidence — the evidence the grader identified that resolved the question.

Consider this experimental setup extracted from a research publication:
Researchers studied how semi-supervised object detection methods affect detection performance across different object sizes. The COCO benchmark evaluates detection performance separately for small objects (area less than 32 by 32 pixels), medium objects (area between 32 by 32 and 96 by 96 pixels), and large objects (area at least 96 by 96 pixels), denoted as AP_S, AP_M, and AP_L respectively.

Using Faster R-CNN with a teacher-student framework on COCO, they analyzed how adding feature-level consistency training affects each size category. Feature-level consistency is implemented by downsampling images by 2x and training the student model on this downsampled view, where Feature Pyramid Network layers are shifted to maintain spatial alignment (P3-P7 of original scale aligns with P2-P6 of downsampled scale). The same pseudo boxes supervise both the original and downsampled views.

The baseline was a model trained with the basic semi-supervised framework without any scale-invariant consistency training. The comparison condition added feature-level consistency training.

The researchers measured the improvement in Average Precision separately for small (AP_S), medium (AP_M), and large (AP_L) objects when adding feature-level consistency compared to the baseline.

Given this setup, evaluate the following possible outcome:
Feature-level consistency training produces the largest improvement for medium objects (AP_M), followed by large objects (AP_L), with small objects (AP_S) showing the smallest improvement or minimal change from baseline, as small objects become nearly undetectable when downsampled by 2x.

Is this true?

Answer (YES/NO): NO